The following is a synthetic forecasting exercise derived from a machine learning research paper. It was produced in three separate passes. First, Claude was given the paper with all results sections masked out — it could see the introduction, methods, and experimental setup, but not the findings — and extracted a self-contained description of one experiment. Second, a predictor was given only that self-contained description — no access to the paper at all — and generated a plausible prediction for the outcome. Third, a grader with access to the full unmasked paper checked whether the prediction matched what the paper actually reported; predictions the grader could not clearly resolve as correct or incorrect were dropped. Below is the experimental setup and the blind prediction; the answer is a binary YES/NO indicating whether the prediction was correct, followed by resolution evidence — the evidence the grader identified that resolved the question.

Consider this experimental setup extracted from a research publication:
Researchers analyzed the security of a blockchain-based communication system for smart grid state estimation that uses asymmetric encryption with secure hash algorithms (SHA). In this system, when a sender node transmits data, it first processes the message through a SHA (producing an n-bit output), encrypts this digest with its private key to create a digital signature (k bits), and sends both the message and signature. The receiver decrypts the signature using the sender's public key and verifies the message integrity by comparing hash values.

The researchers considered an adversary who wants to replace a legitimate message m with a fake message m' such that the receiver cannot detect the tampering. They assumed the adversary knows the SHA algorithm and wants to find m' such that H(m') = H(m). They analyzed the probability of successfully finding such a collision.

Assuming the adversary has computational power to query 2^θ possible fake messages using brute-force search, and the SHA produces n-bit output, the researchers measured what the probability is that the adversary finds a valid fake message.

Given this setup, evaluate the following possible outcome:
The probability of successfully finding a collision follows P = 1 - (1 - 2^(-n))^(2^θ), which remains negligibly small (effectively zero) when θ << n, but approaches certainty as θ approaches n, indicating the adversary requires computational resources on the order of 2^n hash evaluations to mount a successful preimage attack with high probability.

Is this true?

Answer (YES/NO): NO